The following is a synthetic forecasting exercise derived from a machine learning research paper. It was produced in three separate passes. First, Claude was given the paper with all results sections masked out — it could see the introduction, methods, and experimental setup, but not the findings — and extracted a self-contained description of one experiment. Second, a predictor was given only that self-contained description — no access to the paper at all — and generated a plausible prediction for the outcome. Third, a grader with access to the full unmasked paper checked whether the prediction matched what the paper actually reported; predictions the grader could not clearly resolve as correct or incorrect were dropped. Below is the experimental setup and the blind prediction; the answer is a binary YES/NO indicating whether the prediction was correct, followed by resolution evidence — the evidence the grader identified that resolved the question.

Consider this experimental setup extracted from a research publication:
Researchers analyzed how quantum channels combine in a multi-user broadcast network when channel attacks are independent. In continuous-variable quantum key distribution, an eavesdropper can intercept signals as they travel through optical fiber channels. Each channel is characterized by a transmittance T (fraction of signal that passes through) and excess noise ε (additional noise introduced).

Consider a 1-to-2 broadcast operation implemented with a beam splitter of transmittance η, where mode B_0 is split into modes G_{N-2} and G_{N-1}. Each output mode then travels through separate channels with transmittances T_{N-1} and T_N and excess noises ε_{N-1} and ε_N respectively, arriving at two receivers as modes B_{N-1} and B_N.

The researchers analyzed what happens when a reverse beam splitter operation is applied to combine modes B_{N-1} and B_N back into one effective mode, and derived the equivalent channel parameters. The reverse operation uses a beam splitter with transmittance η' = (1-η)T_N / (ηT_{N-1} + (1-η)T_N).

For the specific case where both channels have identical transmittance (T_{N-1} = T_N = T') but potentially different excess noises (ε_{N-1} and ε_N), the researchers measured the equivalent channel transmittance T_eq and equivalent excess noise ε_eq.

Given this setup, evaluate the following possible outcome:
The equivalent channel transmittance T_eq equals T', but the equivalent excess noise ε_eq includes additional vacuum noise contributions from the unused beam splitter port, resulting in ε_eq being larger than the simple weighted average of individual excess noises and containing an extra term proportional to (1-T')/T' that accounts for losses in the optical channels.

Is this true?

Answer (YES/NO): NO